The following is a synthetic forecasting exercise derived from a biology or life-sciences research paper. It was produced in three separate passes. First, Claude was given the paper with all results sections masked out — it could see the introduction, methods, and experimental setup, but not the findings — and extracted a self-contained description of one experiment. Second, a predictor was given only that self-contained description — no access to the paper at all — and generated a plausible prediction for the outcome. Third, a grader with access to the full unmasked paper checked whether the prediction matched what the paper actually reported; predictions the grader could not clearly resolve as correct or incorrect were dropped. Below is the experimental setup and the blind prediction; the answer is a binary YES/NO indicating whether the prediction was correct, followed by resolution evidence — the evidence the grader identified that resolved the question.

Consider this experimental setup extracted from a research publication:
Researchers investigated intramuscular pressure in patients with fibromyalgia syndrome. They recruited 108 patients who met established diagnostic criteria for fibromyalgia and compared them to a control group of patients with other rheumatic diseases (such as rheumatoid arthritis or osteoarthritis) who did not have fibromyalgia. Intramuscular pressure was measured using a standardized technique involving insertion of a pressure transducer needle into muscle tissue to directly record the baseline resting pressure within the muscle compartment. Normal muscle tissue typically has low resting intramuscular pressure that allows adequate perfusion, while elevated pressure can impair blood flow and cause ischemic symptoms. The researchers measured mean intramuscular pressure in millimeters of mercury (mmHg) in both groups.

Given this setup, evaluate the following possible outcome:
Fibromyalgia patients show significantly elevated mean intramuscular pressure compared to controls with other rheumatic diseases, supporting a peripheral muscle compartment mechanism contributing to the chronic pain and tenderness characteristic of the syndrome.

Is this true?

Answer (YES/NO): YES